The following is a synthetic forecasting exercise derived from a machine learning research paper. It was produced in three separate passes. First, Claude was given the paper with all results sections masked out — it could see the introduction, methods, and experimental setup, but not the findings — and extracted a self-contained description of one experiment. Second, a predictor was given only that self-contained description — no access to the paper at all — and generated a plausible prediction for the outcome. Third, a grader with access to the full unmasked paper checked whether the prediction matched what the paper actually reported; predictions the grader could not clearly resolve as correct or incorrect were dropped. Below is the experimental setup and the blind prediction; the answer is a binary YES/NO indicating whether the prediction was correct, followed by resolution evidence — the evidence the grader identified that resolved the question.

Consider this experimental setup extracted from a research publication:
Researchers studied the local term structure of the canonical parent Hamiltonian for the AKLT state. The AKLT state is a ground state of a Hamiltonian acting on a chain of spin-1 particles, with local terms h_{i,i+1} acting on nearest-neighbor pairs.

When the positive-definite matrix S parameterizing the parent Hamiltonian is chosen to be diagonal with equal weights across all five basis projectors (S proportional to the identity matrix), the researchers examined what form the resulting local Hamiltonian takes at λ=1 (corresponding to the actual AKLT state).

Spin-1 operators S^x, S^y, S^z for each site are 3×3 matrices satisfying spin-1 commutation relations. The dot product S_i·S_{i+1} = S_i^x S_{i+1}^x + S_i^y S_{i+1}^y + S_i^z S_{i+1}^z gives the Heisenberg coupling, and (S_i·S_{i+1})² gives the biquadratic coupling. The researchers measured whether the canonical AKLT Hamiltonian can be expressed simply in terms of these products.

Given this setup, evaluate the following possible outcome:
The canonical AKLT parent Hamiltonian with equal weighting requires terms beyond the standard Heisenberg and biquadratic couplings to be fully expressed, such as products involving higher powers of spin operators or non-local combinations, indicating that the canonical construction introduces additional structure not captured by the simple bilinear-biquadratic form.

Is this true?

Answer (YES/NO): NO